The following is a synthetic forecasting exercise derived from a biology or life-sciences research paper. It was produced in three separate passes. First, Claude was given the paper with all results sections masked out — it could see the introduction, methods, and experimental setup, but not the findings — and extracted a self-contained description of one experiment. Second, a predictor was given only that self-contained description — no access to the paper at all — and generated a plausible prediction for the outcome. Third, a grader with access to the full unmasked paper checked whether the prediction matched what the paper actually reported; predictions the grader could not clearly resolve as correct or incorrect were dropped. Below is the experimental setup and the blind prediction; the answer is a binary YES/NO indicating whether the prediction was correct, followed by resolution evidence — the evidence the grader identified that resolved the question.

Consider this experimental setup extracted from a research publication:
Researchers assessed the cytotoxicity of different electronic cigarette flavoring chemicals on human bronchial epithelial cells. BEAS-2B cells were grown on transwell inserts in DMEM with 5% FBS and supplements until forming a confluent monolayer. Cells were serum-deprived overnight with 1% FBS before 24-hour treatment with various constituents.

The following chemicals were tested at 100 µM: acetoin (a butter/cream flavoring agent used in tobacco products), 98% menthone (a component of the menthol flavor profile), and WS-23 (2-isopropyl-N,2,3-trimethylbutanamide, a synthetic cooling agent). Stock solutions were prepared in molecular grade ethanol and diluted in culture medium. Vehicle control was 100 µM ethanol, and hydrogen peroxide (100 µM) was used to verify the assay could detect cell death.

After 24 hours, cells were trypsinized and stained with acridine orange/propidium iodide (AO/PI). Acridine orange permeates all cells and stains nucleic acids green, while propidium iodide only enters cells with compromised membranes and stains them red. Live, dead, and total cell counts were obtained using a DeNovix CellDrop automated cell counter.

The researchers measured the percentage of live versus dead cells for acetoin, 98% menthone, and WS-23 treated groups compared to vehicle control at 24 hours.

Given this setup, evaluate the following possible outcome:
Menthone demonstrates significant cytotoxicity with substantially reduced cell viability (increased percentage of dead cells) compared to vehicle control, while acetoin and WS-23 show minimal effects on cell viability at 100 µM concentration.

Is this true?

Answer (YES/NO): YES